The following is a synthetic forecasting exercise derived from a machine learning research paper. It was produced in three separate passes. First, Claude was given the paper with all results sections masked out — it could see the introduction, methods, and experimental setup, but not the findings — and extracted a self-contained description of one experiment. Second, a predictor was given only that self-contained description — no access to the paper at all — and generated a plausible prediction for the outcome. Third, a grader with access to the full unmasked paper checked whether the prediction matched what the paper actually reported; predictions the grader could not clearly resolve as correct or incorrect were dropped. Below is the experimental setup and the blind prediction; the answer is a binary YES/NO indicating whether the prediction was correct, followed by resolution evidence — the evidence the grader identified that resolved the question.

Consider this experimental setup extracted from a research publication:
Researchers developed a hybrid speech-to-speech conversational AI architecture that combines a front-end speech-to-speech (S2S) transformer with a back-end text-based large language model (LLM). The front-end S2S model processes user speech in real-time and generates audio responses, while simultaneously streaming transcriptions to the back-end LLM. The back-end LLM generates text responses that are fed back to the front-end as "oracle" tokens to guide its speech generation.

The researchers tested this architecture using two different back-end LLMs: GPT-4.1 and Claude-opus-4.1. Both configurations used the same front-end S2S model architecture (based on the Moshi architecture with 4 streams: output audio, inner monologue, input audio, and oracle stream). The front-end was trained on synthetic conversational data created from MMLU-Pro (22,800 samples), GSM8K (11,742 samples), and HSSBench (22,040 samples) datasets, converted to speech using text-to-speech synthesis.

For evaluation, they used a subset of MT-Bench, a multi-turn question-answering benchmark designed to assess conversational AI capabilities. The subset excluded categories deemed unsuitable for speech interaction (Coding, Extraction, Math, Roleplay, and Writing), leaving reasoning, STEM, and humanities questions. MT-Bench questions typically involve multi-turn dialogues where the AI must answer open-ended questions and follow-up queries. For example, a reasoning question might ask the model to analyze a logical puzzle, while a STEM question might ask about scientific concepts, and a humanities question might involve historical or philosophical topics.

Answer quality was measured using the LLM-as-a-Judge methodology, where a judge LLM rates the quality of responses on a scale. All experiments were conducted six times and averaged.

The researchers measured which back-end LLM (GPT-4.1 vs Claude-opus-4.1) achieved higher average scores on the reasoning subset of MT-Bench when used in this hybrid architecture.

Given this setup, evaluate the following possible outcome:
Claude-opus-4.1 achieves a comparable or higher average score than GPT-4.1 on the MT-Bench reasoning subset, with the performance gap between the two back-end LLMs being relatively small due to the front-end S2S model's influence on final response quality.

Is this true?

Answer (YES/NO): YES